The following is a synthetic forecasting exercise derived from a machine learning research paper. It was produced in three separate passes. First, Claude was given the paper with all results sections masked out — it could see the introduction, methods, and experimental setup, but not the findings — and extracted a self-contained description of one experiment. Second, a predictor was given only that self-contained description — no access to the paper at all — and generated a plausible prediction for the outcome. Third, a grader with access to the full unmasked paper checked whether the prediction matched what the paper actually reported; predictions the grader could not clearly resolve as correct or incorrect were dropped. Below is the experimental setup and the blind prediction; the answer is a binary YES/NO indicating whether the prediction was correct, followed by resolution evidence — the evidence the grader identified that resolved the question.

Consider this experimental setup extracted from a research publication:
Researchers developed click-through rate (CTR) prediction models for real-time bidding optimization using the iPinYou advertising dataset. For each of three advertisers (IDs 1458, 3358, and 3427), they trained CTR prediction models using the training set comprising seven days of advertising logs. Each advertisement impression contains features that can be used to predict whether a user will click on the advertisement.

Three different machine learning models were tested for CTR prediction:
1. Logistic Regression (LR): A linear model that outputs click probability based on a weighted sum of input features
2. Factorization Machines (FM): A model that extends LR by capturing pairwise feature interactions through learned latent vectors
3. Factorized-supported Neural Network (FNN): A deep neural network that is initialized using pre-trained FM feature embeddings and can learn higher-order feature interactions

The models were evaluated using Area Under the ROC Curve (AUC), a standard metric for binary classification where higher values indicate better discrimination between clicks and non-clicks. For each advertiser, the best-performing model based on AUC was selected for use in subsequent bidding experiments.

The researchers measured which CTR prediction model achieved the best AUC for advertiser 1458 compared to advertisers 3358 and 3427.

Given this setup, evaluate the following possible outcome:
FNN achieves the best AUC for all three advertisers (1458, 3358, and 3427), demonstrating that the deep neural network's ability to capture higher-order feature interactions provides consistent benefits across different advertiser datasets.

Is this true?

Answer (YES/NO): NO